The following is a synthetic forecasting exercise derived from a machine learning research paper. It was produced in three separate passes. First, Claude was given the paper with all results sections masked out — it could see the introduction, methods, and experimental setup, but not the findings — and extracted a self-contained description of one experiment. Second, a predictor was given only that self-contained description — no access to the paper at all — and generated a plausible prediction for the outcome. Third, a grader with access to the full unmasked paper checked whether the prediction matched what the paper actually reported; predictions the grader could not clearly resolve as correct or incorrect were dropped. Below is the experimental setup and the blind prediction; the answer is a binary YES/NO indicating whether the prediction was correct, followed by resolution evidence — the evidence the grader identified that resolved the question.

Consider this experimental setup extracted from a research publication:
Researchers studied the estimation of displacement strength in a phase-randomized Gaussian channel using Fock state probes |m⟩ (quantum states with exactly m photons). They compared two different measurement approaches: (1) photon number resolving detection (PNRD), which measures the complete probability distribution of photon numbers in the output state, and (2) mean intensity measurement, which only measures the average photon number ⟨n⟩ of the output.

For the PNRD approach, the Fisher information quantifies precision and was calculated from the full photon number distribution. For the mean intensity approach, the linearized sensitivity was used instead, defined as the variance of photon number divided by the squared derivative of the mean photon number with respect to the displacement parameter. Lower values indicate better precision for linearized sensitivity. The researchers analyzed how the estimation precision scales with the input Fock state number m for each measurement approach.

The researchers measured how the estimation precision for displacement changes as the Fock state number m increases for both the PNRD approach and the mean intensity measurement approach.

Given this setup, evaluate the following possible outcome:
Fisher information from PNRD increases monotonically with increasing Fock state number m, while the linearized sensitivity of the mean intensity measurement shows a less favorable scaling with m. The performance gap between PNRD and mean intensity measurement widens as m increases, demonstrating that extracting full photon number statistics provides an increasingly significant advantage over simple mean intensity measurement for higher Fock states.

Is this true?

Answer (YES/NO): YES